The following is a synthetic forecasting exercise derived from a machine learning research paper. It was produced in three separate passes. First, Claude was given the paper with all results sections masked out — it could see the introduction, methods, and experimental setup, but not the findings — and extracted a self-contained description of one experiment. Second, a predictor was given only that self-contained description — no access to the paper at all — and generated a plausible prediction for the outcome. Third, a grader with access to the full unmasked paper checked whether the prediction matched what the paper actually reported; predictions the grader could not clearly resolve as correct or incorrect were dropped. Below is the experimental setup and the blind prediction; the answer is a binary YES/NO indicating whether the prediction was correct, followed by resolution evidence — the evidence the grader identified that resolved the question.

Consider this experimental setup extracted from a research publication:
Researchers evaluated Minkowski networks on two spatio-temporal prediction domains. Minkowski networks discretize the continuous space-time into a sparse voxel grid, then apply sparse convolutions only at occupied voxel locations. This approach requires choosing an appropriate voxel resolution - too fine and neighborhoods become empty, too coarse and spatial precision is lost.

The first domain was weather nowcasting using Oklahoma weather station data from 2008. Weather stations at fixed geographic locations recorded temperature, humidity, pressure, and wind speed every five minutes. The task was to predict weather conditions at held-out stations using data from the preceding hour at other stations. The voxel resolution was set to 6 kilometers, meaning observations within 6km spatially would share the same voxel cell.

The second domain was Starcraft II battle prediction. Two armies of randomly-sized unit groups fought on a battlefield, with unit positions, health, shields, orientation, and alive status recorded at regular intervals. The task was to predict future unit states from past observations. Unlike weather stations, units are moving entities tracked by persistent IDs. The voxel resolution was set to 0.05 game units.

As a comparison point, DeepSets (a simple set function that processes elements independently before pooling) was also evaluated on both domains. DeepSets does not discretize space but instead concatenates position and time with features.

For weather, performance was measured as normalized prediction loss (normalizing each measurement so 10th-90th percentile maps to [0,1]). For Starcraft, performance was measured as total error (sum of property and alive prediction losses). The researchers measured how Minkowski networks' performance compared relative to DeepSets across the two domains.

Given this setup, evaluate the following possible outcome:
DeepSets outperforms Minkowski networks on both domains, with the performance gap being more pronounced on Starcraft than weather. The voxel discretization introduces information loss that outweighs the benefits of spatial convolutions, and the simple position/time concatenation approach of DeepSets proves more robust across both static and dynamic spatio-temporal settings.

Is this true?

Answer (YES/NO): NO